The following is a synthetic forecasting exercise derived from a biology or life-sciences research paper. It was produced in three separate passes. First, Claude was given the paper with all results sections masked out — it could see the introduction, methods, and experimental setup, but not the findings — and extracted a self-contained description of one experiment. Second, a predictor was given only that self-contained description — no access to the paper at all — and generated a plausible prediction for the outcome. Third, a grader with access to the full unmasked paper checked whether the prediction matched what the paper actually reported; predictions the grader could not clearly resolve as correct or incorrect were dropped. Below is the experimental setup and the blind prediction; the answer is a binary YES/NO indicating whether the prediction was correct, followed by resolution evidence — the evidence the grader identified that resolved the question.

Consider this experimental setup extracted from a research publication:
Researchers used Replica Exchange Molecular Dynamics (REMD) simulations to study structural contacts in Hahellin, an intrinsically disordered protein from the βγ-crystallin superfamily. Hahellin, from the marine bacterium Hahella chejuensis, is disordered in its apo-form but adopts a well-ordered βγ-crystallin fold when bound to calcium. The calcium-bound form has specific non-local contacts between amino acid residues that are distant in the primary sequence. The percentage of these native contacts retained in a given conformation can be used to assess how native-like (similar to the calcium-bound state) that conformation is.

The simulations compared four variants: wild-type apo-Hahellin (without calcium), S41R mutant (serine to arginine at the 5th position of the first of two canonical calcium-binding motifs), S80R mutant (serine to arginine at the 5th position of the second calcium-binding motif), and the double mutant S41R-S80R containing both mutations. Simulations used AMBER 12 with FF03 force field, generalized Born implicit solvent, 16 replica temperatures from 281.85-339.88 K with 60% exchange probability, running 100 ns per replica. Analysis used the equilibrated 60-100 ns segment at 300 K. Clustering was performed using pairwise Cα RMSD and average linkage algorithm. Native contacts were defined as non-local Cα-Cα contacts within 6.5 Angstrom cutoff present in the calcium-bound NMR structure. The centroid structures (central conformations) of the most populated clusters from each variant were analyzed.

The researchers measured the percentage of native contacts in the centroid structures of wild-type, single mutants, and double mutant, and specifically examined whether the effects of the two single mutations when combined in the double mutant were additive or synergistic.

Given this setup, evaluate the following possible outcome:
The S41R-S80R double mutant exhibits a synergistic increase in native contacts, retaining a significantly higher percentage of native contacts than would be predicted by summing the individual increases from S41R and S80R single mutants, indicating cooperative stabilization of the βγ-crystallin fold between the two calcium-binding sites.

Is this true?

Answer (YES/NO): YES